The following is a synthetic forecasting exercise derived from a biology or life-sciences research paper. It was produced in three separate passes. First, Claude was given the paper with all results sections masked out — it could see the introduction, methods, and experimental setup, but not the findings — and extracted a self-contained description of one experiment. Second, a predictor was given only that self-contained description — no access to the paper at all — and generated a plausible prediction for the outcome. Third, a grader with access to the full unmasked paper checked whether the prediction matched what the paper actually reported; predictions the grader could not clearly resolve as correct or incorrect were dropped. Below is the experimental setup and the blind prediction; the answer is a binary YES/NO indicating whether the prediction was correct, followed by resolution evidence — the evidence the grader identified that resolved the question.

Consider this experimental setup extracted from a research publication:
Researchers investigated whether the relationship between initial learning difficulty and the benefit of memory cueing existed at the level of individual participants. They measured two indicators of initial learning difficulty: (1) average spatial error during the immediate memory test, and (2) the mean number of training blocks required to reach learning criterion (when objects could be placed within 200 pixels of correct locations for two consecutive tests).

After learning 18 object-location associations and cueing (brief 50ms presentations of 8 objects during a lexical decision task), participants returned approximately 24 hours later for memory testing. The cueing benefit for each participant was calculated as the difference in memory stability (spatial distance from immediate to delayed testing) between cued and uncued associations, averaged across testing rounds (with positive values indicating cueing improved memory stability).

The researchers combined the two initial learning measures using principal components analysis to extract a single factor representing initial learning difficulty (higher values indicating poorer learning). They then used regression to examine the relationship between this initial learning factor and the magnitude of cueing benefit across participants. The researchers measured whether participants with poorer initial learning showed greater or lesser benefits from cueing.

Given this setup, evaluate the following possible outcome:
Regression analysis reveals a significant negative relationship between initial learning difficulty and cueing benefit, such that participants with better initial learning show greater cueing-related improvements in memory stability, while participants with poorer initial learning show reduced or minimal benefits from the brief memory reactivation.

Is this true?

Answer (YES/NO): NO